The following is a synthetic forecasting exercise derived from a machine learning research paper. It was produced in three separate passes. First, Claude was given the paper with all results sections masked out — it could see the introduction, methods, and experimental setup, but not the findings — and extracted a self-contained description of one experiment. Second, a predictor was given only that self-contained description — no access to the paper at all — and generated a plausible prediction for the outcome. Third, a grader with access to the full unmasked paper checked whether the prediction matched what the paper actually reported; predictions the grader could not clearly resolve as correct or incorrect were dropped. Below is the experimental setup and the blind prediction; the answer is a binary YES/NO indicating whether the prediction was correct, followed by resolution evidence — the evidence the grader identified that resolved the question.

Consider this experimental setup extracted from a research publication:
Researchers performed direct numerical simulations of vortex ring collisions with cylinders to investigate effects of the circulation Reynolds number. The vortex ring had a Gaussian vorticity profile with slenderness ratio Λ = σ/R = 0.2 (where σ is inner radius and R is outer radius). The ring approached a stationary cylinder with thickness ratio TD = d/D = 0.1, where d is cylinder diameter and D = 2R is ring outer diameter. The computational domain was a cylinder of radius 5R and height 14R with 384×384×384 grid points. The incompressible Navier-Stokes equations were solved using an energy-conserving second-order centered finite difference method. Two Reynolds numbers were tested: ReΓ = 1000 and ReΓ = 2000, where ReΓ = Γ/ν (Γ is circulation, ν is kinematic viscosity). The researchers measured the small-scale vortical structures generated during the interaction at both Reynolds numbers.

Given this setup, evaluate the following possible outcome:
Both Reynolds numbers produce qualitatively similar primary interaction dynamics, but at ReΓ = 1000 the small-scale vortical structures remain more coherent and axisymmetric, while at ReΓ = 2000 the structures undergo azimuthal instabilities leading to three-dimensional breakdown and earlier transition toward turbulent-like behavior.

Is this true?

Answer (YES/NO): NO